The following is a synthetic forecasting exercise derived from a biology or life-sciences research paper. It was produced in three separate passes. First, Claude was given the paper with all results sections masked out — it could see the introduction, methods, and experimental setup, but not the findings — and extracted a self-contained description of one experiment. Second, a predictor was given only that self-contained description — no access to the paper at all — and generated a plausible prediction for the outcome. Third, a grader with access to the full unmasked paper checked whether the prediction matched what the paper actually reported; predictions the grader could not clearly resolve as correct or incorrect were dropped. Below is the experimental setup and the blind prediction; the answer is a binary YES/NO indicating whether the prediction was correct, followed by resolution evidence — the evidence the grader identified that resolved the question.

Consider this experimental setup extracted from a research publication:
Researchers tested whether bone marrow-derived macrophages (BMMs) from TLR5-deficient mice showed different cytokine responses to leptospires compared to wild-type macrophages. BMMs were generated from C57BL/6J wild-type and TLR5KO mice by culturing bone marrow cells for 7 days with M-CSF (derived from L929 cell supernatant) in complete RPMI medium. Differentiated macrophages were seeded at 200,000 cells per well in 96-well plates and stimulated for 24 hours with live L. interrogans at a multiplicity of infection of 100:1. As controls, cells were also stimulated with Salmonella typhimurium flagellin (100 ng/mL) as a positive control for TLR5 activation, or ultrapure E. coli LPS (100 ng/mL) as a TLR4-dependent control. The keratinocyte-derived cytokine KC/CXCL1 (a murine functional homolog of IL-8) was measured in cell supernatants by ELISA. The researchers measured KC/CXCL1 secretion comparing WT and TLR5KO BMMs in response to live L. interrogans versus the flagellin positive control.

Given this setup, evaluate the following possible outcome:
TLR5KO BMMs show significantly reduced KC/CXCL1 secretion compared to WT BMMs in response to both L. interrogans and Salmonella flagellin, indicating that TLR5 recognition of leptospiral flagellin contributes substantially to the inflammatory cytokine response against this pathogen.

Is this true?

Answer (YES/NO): NO